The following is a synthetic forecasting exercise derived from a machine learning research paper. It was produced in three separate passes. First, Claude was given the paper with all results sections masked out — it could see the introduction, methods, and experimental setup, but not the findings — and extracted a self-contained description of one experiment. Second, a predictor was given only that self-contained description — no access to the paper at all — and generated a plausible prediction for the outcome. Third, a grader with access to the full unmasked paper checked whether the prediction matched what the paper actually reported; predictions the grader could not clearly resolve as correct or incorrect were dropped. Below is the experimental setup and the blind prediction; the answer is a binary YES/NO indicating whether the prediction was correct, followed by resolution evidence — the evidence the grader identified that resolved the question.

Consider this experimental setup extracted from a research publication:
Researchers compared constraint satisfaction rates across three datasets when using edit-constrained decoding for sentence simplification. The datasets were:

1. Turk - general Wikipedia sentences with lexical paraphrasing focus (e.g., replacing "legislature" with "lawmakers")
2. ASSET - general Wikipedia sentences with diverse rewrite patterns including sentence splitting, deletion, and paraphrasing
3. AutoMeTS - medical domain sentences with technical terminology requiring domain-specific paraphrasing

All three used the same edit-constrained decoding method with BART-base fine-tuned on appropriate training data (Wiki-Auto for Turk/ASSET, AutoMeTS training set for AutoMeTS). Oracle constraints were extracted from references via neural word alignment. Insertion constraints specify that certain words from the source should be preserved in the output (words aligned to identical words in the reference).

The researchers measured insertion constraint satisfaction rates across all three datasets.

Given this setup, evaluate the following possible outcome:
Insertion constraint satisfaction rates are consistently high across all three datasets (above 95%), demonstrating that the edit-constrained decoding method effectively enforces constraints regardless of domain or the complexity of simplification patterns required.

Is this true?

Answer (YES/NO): NO